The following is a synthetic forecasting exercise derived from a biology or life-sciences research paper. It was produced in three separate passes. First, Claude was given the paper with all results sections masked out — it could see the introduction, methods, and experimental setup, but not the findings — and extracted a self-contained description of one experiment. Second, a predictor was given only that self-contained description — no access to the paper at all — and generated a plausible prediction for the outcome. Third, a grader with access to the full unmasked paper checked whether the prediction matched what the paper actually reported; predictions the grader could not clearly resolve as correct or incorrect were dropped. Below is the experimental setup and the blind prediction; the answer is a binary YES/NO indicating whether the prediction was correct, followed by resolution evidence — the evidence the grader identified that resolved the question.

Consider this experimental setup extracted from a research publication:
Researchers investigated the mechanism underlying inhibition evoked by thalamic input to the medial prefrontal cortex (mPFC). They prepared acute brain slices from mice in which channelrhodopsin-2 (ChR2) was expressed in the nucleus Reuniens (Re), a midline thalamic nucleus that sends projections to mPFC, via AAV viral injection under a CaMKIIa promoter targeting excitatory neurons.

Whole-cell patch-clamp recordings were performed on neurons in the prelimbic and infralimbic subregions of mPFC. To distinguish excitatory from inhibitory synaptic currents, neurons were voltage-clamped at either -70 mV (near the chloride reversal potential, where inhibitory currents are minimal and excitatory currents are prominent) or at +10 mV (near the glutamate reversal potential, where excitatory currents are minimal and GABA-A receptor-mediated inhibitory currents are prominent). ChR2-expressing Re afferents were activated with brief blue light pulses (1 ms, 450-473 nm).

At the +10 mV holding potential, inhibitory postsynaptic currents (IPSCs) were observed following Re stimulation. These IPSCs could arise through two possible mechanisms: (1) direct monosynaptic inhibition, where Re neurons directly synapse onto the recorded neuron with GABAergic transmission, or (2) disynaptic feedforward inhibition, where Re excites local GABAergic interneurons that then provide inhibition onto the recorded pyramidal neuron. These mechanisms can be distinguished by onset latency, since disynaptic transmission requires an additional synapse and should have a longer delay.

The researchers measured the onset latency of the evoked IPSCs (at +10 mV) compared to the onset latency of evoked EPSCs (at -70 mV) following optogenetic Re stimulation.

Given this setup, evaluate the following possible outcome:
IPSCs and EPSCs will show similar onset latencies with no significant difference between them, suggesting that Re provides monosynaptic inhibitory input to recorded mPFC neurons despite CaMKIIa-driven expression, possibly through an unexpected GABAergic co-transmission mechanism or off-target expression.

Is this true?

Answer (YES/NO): NO